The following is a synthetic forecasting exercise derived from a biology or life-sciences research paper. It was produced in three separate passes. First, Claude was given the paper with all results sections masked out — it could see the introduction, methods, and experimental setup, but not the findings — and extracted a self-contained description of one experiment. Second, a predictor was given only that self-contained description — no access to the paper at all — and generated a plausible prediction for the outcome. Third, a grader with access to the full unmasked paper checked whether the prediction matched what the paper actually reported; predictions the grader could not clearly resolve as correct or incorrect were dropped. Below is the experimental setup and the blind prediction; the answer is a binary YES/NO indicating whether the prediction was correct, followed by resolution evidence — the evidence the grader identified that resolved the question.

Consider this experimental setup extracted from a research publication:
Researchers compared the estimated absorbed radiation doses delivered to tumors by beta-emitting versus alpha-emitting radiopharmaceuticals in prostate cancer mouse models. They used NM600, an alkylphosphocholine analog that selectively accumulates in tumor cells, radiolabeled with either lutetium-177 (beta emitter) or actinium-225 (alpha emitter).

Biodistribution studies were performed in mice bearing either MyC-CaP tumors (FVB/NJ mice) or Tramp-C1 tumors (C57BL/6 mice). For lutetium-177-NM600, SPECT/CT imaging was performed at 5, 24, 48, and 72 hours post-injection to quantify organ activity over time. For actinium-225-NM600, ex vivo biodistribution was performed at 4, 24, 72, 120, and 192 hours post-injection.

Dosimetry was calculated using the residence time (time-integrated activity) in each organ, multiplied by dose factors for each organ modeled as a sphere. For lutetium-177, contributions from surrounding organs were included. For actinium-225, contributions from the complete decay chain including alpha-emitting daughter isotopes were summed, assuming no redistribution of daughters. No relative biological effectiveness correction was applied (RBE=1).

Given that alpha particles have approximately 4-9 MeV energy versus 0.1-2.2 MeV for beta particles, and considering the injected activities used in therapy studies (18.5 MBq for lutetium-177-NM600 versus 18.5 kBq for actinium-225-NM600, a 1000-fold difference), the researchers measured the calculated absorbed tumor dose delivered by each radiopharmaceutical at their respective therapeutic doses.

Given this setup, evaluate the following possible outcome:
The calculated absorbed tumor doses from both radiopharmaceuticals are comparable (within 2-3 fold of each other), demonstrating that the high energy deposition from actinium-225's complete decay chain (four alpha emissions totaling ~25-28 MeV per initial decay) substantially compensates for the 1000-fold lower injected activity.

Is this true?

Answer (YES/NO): NO